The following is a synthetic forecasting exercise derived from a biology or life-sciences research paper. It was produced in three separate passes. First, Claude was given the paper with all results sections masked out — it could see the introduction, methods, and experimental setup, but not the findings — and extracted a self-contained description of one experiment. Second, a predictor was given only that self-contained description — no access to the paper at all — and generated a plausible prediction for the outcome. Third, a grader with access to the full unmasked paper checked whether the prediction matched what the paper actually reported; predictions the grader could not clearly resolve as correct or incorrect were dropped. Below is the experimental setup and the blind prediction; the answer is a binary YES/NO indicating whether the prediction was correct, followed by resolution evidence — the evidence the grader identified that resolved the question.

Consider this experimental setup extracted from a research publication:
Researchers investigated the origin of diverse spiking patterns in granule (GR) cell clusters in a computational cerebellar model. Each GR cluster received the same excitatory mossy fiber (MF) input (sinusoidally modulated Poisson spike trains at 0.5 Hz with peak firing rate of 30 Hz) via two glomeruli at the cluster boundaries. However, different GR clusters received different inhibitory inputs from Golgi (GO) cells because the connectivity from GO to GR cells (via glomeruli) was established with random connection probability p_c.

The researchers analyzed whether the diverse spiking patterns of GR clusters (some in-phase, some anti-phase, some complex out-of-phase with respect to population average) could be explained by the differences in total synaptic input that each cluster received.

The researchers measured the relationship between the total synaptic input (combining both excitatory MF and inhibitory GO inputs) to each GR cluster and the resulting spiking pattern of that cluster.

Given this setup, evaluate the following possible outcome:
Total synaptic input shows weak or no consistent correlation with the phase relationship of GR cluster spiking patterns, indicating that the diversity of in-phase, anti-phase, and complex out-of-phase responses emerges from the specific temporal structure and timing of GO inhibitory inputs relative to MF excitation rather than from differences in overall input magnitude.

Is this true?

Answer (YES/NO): NO